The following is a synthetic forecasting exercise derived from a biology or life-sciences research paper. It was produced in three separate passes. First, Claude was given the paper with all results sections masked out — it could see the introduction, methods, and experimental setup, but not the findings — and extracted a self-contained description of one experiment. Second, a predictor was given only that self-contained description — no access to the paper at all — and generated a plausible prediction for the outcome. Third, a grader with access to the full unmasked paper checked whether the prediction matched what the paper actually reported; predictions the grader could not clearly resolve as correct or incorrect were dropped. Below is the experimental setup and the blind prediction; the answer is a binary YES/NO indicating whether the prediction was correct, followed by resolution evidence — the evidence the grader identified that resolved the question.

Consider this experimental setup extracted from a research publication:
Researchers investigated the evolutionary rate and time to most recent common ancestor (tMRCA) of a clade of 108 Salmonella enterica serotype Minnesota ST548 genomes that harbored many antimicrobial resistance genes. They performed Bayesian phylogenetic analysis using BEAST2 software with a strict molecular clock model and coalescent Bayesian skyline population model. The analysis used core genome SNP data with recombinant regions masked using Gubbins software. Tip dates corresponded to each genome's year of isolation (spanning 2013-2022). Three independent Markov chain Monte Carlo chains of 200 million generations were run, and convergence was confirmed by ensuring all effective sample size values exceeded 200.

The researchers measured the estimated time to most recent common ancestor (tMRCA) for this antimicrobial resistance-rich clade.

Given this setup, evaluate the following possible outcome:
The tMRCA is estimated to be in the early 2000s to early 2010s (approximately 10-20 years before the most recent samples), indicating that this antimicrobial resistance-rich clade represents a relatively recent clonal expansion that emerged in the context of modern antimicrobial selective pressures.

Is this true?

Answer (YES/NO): YES